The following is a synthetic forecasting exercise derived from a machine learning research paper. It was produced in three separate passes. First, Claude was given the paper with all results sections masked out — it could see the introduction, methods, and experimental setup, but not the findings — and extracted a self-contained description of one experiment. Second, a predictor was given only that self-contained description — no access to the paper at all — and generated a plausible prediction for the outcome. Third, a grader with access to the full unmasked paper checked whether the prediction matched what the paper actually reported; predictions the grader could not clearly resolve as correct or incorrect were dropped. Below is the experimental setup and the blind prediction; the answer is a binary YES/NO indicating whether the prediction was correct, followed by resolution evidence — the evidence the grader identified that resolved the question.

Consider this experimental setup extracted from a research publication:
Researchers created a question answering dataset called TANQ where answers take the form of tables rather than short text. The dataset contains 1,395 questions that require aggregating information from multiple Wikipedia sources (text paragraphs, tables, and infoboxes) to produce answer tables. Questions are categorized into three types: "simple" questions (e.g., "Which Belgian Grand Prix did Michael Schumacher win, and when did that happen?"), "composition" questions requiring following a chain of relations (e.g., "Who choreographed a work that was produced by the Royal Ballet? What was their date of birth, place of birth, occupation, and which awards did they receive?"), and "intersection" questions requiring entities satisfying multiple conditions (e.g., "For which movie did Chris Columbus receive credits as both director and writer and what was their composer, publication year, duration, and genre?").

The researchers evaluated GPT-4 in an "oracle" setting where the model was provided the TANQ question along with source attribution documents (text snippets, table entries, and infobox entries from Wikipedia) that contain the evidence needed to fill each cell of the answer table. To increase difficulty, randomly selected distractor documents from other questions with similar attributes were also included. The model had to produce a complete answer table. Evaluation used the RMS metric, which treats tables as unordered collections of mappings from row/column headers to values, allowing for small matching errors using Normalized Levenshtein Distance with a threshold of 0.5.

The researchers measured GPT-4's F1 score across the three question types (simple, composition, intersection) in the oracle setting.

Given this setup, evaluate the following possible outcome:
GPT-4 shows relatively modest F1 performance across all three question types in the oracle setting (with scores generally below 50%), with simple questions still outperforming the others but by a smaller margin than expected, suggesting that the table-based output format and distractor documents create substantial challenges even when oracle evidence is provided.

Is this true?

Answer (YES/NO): NO